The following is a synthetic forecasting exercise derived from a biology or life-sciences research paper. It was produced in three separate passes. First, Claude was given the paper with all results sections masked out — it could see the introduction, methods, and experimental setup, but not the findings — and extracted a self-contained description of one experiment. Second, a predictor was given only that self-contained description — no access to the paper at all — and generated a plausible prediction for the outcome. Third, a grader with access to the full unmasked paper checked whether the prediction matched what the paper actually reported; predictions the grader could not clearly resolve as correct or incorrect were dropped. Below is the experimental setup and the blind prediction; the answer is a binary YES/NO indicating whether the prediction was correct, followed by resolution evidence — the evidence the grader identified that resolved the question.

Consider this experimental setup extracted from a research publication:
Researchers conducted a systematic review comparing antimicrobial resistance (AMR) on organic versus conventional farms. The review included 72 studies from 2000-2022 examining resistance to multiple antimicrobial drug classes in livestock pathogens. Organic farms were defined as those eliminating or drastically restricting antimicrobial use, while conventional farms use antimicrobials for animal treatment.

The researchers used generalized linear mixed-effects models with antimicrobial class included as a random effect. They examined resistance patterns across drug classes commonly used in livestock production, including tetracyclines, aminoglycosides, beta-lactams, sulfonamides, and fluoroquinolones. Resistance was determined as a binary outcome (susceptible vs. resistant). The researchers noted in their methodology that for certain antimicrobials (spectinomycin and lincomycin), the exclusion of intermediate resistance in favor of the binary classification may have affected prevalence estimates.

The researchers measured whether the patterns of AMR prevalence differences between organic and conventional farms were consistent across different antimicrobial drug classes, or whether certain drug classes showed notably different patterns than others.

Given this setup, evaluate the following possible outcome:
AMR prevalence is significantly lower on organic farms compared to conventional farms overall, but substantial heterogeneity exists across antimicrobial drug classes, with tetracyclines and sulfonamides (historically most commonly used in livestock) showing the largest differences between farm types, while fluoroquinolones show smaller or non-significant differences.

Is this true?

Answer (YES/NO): NO